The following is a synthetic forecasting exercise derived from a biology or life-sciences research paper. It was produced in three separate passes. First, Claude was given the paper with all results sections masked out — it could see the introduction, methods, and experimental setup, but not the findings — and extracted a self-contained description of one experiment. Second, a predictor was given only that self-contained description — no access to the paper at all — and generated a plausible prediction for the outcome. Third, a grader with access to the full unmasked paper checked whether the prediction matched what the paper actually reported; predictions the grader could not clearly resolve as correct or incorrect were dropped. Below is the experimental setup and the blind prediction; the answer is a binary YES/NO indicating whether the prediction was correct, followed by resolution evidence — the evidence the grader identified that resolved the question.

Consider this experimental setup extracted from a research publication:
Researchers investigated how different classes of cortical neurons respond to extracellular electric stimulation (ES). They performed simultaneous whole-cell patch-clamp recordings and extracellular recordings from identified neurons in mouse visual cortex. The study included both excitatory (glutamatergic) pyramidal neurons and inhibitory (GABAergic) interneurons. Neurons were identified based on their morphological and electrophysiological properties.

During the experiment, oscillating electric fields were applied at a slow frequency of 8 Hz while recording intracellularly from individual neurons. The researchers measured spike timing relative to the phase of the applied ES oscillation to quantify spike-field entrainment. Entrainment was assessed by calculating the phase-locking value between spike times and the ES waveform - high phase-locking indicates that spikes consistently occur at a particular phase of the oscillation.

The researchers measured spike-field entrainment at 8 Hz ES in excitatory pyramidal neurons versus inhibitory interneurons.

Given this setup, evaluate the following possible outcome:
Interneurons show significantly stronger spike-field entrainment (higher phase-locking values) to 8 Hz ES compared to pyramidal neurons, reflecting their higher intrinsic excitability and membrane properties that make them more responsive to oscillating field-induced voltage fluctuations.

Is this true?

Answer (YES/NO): NO